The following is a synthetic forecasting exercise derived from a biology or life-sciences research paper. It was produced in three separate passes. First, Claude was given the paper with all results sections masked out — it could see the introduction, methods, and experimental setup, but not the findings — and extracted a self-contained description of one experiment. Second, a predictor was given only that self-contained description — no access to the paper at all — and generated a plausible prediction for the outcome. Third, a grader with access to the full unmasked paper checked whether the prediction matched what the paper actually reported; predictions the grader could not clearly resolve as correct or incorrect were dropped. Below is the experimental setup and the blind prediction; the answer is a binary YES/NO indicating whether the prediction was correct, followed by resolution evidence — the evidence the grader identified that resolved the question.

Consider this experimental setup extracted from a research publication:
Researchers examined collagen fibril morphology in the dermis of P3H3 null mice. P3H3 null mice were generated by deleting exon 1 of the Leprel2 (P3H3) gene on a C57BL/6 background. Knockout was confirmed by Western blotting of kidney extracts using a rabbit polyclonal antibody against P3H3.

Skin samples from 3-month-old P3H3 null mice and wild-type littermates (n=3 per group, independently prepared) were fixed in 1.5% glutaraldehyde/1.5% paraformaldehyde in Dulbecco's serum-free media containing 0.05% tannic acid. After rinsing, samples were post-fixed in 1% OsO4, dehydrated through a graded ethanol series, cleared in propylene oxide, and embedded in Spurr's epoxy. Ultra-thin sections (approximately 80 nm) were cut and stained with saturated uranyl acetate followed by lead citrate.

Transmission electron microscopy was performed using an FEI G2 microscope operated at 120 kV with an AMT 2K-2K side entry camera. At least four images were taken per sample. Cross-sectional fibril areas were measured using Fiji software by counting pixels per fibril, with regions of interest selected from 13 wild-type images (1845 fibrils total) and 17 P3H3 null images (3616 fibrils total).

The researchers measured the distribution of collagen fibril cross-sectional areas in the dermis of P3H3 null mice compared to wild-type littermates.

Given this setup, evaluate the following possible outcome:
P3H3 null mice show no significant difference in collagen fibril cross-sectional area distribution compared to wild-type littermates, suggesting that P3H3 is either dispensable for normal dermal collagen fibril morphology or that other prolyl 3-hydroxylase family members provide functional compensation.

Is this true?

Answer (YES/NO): NO